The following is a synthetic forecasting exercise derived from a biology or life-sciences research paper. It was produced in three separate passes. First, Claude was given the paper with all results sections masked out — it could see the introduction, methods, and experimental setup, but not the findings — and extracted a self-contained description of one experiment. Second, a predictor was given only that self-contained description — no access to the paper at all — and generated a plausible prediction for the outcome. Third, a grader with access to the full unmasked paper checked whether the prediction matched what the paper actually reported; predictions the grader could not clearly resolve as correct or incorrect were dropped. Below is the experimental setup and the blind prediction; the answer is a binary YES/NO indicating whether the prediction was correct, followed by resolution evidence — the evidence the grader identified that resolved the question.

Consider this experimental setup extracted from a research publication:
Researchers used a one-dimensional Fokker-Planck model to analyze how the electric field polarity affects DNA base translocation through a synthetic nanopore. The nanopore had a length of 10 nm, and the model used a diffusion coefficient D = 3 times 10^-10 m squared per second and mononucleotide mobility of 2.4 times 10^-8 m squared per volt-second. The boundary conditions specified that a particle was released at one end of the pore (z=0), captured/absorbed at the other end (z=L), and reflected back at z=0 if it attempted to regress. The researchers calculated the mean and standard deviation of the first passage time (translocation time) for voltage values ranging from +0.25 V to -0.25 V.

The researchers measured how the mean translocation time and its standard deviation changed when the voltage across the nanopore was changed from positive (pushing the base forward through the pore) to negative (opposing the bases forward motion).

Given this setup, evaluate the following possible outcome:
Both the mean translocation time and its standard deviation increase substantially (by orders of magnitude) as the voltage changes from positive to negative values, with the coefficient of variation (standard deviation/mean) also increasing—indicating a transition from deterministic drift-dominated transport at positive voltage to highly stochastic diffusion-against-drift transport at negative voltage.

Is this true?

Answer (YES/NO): YES